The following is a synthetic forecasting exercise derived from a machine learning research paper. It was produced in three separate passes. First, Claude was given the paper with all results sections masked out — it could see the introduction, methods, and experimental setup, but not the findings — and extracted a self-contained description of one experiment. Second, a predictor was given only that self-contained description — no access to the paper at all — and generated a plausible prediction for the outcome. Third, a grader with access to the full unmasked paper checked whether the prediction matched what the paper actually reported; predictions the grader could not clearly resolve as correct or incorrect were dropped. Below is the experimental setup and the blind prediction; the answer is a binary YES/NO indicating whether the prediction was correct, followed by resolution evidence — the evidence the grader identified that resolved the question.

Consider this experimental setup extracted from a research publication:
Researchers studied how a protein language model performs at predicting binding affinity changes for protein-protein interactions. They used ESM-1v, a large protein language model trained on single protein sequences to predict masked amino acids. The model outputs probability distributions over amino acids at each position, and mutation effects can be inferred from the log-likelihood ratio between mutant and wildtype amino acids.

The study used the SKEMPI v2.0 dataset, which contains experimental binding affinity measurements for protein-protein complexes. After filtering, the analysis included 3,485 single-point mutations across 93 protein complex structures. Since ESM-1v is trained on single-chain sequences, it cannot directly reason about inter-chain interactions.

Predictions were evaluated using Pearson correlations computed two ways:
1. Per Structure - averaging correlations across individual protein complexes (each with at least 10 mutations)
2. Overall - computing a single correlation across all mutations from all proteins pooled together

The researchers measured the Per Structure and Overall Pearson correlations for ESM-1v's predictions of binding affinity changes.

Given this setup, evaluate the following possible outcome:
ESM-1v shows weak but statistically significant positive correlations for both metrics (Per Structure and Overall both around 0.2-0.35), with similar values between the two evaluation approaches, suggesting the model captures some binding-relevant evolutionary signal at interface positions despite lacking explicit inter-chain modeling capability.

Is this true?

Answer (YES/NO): NO